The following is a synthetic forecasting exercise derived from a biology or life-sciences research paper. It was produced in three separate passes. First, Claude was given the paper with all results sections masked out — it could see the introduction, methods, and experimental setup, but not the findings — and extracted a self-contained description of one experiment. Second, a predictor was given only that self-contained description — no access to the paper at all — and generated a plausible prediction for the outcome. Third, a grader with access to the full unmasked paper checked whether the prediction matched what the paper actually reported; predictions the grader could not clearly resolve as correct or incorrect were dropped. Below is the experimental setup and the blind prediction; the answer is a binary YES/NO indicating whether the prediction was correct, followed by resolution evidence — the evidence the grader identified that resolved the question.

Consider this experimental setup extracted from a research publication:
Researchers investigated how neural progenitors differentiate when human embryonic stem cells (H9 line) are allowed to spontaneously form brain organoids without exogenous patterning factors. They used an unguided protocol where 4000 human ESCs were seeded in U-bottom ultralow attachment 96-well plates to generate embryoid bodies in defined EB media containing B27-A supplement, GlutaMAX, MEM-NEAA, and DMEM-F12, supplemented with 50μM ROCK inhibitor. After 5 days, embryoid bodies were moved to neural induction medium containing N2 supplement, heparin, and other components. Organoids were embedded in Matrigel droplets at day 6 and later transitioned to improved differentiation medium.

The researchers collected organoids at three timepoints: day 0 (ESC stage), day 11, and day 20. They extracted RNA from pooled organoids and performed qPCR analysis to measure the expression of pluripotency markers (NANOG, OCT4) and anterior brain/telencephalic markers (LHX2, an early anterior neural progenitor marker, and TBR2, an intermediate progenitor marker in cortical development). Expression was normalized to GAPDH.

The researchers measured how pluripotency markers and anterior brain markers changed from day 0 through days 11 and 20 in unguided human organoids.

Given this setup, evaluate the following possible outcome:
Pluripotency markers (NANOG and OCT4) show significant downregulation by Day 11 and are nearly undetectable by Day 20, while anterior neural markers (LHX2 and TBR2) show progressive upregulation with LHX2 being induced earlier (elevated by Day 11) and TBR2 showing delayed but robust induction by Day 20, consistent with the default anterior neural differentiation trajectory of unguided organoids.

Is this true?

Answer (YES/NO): NO